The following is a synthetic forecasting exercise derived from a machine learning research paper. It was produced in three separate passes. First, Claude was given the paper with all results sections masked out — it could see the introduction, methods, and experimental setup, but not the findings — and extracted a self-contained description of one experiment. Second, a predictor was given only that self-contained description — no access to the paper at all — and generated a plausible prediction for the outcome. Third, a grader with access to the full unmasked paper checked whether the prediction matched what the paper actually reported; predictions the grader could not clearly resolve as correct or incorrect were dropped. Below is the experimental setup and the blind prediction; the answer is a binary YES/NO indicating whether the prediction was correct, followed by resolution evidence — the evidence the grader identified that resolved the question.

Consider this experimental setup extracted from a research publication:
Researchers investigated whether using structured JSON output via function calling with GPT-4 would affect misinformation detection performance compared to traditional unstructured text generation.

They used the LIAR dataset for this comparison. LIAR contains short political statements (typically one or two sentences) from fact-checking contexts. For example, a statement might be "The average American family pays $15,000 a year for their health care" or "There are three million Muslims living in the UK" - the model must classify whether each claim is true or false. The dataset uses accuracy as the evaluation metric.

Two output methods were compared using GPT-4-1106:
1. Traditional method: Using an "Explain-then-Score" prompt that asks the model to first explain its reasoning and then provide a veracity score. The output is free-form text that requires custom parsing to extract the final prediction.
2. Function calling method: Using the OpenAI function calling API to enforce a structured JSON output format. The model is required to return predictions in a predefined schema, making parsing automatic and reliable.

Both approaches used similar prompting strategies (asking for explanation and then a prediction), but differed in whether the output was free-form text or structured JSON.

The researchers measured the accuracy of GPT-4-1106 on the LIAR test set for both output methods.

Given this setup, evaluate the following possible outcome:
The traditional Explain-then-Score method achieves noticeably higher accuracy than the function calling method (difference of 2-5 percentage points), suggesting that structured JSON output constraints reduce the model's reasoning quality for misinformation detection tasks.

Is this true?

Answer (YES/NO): NO